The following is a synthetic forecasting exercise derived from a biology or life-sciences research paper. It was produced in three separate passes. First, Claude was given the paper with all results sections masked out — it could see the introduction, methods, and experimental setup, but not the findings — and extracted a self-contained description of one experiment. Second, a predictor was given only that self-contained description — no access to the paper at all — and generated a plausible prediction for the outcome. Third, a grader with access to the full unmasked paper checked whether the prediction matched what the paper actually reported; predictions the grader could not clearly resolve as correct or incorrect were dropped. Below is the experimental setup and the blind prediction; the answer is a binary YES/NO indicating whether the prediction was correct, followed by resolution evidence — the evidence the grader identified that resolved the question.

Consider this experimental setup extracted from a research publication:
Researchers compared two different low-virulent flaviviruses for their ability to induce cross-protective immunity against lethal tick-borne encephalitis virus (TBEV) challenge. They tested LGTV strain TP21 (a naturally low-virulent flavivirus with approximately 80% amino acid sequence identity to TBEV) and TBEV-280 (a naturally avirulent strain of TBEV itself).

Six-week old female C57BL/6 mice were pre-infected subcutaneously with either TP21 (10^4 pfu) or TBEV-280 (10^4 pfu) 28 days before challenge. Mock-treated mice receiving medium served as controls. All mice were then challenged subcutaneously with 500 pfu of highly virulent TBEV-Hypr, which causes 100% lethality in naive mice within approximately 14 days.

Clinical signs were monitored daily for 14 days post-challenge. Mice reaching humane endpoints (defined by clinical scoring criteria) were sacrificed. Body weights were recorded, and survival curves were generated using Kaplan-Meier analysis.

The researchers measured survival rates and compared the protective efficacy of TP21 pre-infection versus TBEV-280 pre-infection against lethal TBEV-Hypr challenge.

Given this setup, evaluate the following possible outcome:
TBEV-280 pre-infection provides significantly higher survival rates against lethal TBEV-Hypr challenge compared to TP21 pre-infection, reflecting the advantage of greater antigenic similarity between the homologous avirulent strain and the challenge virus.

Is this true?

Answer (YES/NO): NO